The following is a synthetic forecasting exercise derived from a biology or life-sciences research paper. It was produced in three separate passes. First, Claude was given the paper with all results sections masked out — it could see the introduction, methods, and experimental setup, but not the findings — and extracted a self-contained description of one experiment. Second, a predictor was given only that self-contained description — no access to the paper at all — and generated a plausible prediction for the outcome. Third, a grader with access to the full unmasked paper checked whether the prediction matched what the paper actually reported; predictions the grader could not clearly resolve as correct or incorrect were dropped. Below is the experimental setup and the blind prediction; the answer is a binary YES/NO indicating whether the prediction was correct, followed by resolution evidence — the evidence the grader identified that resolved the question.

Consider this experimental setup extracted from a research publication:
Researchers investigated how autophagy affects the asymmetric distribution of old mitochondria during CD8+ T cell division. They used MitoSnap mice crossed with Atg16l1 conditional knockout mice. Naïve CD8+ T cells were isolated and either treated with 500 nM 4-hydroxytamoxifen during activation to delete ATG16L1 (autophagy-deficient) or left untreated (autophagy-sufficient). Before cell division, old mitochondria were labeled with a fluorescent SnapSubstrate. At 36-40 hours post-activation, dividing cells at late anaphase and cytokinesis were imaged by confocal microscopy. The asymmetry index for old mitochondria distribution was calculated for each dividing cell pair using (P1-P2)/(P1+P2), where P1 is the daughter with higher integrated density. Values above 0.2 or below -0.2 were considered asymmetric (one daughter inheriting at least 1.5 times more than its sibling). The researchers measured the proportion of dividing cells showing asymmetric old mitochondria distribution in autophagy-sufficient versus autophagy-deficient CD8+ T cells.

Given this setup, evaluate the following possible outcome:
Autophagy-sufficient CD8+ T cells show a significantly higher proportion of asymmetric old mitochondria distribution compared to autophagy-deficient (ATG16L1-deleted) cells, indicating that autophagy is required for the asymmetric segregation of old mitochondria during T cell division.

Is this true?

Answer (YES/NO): YES